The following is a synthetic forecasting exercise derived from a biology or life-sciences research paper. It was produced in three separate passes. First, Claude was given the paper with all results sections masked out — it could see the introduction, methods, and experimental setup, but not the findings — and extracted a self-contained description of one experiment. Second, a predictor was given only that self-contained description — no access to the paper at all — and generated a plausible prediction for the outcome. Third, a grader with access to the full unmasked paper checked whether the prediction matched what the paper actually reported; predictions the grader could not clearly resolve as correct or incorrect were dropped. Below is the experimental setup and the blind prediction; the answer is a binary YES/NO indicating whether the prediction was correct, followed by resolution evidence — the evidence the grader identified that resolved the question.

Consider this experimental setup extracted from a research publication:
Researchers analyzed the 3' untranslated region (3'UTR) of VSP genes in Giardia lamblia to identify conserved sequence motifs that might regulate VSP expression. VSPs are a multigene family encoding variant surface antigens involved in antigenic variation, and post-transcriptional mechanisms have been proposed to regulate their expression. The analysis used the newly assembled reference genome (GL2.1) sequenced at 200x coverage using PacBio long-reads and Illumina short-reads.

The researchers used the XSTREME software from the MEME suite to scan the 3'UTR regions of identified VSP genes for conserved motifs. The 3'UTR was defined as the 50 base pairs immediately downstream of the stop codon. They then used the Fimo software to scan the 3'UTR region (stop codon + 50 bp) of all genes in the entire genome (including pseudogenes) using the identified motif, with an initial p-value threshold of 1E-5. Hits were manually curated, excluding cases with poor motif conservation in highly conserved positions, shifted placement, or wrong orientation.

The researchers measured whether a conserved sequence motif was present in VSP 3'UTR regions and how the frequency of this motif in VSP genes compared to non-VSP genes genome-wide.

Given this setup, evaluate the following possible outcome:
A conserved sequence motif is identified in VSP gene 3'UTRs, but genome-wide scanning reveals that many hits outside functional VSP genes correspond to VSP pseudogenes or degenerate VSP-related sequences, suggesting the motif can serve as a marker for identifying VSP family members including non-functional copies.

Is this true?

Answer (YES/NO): YES